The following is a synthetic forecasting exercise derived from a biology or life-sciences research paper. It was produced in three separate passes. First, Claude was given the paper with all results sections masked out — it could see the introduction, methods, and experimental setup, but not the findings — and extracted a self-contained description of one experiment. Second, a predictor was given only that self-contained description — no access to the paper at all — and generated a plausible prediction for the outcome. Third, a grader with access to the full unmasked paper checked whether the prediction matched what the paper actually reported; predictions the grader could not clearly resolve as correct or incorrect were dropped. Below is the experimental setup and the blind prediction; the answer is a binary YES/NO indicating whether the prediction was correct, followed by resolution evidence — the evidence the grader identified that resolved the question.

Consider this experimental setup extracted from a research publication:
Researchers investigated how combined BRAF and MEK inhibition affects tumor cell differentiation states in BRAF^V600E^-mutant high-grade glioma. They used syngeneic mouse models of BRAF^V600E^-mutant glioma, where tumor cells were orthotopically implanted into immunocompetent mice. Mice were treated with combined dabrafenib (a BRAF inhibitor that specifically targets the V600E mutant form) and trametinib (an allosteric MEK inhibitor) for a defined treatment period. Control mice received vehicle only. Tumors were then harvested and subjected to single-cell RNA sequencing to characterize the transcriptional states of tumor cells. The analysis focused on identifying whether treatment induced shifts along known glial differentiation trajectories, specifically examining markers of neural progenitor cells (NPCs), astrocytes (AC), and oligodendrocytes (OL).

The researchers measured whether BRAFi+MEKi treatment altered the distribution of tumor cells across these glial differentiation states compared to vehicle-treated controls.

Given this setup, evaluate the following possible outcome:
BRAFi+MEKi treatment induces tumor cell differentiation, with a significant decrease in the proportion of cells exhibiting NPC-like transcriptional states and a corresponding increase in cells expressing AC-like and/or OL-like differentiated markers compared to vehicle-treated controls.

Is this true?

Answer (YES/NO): YES